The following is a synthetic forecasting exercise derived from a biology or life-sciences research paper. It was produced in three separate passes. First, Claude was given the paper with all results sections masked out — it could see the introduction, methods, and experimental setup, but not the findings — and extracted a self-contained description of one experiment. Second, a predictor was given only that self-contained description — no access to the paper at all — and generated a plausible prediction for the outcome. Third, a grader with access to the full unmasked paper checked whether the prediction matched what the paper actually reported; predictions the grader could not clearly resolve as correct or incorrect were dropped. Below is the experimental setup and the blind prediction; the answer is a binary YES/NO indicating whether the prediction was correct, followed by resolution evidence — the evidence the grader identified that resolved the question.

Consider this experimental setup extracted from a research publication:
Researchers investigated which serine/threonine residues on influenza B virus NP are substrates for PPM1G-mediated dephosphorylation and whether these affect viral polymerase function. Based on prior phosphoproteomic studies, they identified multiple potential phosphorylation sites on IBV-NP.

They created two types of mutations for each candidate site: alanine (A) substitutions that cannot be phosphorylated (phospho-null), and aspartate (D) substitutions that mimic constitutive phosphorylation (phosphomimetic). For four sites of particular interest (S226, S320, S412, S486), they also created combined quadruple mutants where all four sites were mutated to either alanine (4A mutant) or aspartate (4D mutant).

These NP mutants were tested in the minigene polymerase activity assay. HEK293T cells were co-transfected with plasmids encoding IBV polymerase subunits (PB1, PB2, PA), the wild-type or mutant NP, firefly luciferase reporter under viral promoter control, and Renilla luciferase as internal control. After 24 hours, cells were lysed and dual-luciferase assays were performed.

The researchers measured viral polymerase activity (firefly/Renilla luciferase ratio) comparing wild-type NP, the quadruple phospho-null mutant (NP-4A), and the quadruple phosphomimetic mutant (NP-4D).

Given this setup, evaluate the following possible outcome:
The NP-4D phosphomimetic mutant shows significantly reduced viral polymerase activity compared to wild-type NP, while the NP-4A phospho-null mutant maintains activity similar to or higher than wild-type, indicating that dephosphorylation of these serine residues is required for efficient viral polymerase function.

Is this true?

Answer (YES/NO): NO